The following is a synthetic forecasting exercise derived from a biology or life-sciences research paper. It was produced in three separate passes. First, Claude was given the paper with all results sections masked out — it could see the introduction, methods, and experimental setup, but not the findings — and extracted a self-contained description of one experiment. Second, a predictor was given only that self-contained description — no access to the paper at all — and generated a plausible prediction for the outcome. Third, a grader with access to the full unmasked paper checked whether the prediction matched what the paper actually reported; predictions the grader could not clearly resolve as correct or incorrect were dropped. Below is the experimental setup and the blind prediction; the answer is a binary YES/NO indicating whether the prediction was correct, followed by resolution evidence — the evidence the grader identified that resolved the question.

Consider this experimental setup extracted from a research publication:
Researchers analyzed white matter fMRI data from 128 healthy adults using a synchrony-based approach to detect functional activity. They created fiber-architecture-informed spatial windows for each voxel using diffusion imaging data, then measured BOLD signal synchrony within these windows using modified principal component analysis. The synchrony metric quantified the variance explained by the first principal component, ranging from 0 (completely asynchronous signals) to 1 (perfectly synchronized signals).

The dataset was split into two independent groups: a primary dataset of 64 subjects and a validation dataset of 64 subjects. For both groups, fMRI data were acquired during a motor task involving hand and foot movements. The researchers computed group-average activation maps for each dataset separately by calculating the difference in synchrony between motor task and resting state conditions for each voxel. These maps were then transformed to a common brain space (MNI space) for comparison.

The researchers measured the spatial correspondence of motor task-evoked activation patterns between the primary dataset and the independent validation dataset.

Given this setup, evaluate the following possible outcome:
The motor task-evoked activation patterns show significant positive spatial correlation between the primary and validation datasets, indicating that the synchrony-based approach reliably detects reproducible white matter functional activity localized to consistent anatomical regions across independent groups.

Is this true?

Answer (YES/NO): YES